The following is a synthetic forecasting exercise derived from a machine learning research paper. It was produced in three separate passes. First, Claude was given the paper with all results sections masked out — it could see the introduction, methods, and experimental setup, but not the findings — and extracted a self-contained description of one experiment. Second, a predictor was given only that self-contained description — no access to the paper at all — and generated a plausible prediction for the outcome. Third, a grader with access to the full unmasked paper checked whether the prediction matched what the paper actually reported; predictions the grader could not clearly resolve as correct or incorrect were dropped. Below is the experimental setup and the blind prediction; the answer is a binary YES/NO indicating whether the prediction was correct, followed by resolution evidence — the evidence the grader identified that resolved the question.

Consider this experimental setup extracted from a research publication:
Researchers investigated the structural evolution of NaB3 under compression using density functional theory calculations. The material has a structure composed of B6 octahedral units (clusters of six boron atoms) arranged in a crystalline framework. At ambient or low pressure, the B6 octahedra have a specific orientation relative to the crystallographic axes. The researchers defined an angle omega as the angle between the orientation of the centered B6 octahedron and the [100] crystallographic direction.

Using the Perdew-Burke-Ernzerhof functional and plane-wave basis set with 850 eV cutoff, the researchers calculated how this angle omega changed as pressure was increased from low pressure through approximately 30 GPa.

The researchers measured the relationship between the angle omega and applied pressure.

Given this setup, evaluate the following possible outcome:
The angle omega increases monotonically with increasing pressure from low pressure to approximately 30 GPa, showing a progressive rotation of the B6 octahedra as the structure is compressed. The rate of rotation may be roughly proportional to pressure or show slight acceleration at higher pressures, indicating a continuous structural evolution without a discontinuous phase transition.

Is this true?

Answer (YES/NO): NO